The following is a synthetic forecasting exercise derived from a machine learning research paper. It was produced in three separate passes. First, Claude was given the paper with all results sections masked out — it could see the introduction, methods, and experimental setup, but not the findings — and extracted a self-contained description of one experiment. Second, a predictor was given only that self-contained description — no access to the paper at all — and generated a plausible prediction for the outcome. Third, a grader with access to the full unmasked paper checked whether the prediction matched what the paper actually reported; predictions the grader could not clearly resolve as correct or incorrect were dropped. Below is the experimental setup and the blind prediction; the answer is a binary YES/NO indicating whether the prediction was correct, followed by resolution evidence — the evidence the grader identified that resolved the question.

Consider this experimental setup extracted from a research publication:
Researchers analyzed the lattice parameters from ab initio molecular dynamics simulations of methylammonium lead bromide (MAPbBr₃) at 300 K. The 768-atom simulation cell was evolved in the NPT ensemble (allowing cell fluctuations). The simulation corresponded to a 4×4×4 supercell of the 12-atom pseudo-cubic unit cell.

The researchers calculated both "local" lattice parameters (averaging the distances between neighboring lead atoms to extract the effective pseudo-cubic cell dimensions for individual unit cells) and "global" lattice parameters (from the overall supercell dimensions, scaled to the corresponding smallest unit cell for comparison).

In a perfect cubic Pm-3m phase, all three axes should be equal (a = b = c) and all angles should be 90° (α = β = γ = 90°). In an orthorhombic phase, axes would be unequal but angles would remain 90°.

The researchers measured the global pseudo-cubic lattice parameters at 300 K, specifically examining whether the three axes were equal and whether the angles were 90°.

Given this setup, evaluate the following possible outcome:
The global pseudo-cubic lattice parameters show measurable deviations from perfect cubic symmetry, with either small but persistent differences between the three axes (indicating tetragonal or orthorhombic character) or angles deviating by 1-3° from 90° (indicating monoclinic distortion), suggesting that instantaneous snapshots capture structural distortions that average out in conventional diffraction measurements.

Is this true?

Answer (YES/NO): NO